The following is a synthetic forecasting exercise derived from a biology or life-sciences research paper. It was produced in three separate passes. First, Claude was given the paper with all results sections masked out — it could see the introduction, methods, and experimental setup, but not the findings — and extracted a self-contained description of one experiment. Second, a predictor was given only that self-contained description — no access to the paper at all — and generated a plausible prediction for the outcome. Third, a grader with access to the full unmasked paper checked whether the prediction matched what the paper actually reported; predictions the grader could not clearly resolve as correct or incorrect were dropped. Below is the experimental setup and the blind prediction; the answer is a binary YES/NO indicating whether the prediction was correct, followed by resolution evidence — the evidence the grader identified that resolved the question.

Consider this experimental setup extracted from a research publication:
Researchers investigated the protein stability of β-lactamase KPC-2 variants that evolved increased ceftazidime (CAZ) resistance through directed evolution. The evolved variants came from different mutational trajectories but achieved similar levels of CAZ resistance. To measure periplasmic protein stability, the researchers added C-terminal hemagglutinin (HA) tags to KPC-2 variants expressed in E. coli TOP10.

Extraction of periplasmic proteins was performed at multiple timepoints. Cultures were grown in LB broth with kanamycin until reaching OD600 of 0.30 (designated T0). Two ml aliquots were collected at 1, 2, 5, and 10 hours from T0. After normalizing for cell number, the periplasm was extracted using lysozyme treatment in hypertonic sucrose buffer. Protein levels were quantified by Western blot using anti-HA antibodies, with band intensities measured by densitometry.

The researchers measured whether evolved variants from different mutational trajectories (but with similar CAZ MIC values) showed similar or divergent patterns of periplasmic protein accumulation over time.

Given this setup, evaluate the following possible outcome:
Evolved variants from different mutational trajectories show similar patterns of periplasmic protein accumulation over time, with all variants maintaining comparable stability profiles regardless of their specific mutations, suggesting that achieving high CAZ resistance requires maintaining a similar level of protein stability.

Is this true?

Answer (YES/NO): NO